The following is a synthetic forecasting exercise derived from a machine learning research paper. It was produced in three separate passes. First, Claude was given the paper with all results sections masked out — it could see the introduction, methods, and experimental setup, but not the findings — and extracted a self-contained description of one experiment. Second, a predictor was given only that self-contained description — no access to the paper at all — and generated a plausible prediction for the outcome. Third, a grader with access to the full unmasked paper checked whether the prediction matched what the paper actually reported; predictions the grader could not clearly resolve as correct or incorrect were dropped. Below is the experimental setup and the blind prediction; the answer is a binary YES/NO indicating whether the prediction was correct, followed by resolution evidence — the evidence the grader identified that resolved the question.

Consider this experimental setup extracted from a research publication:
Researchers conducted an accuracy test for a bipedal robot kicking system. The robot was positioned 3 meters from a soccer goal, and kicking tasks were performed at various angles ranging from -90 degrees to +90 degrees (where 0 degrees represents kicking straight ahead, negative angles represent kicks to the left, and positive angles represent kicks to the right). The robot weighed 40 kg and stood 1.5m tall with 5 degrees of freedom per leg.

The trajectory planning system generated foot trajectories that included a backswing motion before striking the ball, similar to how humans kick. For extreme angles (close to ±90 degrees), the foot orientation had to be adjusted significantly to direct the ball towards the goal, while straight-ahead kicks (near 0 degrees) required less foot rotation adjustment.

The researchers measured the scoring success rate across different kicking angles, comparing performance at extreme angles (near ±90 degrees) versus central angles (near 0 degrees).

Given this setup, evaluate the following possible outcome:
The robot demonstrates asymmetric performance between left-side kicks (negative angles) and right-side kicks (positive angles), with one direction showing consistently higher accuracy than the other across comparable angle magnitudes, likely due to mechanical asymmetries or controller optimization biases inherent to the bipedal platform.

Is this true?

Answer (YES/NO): NO